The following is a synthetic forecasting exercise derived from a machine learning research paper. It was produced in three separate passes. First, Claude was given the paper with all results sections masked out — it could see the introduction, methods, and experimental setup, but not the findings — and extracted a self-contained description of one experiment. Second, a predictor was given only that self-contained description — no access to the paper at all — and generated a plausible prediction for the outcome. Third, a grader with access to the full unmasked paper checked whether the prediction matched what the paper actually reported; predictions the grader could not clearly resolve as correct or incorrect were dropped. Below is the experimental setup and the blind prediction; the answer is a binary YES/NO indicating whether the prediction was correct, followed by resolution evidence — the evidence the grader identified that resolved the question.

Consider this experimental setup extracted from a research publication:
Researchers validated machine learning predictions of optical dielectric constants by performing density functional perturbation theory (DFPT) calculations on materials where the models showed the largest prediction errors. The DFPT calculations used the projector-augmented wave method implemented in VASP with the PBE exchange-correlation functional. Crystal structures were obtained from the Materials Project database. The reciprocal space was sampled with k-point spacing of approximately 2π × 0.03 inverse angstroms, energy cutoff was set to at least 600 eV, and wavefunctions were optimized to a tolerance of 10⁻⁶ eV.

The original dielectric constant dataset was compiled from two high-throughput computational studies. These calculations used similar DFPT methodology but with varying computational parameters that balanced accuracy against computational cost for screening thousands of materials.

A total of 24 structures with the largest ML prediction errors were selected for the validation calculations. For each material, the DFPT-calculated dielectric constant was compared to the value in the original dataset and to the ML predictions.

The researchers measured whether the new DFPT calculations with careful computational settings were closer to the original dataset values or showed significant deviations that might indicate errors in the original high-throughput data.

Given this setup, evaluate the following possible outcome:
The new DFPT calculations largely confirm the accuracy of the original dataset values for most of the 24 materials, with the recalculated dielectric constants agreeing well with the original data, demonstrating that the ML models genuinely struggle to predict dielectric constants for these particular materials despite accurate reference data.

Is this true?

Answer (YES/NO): NO